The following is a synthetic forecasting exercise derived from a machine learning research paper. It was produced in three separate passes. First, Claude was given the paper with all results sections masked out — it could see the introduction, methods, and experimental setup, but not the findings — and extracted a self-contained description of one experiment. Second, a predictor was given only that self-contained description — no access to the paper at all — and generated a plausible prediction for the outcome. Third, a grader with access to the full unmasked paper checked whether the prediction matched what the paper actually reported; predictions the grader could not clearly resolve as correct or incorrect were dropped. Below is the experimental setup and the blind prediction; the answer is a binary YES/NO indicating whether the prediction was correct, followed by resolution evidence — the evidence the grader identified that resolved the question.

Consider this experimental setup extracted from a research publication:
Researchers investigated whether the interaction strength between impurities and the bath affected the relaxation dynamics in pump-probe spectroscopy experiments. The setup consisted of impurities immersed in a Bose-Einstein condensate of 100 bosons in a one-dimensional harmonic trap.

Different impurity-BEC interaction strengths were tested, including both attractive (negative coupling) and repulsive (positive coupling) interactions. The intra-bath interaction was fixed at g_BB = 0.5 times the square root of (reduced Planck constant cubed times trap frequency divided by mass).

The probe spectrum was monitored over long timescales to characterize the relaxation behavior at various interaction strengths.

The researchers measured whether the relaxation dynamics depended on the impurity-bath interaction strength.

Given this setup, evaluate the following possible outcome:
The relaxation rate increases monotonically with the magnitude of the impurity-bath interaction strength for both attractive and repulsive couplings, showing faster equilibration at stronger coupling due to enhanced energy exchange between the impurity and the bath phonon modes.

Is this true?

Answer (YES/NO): NO